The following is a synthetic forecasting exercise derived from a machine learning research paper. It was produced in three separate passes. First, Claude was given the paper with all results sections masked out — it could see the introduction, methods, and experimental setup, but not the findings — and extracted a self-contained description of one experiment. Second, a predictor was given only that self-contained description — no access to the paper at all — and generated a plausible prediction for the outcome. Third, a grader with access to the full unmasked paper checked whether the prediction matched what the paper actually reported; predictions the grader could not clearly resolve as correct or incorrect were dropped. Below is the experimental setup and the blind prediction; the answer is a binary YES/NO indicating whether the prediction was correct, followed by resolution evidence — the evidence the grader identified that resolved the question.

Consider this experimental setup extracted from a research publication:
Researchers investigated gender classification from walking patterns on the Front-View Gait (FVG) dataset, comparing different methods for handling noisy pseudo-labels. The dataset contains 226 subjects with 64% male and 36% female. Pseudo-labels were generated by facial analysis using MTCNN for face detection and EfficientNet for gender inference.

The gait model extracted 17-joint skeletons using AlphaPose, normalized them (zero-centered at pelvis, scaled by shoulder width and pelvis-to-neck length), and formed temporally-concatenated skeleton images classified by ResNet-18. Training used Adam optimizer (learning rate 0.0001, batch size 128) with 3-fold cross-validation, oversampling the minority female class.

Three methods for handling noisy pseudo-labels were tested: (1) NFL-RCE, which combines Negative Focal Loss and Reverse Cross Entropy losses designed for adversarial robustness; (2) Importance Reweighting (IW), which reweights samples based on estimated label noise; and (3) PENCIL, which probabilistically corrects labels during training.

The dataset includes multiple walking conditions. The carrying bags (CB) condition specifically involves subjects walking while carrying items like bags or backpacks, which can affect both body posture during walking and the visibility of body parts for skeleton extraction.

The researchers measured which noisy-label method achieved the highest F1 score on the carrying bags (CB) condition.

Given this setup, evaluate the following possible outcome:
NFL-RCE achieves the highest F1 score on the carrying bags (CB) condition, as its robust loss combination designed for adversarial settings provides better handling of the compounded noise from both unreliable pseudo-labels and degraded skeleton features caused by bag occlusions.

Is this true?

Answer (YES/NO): YES